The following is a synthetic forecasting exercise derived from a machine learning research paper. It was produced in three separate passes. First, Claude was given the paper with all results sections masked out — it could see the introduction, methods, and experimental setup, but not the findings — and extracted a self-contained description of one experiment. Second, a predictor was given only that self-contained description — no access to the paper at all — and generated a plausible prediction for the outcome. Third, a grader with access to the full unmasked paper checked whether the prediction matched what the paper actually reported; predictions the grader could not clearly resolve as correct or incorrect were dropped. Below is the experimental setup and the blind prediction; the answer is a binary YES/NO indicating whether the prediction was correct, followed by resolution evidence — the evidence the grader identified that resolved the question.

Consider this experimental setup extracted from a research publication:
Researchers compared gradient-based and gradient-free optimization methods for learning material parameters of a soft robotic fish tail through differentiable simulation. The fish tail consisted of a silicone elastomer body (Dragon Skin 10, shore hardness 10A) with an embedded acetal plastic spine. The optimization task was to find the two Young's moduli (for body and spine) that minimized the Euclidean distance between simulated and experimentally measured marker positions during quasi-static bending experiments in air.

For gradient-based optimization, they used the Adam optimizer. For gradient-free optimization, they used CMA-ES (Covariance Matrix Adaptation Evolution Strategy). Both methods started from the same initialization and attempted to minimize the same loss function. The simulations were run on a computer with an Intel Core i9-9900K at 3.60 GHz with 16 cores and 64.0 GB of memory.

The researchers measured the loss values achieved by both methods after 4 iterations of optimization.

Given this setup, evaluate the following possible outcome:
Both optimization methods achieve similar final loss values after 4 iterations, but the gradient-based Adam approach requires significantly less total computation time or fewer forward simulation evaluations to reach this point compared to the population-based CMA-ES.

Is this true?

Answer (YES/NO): NO